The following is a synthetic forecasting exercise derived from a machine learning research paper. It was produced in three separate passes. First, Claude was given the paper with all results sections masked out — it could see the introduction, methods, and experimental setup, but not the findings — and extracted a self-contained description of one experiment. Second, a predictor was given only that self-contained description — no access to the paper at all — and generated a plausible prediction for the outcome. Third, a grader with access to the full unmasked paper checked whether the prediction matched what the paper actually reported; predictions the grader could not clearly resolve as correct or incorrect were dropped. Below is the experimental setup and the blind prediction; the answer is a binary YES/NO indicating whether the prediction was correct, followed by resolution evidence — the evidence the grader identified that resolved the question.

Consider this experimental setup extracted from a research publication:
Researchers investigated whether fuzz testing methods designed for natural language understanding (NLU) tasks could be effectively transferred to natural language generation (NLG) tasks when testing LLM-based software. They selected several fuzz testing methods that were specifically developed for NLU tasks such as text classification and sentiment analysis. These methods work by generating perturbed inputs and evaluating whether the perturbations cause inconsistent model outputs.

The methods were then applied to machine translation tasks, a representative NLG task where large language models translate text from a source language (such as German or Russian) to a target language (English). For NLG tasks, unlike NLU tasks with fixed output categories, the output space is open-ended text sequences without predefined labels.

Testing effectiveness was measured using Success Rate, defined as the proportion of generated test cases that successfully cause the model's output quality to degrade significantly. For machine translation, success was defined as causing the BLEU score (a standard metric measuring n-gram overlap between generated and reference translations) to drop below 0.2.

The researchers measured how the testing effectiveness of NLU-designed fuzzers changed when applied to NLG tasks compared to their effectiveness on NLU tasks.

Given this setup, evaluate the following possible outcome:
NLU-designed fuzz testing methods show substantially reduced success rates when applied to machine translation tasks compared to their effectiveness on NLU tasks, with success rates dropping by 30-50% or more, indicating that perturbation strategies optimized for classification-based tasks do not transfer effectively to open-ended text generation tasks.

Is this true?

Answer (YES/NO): NO